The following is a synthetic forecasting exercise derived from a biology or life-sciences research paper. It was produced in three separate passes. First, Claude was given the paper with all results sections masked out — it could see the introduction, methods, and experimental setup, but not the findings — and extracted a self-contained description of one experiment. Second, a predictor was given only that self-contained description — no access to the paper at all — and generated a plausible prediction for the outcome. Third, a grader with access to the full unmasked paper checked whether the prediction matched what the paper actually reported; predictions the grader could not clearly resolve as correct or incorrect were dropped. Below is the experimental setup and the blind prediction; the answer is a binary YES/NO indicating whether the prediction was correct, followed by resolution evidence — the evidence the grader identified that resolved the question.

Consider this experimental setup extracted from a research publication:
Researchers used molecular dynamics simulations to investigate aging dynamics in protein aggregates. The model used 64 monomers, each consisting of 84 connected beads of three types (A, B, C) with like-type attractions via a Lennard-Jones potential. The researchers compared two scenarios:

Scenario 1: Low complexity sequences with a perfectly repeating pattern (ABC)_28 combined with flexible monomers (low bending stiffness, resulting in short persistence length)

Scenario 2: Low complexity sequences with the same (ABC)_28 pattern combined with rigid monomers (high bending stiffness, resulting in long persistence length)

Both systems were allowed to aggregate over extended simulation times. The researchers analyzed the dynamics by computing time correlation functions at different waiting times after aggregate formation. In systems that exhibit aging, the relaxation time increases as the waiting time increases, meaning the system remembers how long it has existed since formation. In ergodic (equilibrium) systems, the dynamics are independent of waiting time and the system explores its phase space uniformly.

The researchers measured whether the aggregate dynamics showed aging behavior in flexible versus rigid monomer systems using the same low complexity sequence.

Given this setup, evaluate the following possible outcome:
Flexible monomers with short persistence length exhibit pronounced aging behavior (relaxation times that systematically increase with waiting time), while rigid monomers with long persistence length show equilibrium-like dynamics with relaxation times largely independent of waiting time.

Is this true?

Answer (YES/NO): NO